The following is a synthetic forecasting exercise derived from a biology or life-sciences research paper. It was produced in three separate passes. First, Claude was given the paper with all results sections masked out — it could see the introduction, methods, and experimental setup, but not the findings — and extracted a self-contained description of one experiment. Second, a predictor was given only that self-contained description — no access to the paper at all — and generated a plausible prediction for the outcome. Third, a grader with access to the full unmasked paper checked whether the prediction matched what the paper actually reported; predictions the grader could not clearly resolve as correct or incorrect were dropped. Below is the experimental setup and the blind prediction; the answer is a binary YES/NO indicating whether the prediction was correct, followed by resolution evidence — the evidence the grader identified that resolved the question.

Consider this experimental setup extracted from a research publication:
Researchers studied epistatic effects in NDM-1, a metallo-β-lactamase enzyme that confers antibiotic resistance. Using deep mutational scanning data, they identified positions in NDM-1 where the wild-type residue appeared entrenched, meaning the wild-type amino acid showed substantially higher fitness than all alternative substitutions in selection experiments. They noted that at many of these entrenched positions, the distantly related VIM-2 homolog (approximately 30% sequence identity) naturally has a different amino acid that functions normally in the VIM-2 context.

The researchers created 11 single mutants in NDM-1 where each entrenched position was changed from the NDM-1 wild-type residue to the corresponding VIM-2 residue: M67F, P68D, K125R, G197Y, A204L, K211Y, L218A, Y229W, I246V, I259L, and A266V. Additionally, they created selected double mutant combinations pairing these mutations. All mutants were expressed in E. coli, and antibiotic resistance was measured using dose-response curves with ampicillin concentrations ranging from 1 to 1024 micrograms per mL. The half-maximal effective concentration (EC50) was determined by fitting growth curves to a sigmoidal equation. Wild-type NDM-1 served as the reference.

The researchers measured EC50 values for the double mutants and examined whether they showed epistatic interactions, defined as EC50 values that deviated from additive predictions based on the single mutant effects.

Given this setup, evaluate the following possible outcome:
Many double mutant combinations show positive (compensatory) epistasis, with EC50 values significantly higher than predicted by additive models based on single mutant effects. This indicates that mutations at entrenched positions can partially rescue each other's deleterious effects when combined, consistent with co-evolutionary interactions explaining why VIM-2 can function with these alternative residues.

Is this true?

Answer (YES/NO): NO